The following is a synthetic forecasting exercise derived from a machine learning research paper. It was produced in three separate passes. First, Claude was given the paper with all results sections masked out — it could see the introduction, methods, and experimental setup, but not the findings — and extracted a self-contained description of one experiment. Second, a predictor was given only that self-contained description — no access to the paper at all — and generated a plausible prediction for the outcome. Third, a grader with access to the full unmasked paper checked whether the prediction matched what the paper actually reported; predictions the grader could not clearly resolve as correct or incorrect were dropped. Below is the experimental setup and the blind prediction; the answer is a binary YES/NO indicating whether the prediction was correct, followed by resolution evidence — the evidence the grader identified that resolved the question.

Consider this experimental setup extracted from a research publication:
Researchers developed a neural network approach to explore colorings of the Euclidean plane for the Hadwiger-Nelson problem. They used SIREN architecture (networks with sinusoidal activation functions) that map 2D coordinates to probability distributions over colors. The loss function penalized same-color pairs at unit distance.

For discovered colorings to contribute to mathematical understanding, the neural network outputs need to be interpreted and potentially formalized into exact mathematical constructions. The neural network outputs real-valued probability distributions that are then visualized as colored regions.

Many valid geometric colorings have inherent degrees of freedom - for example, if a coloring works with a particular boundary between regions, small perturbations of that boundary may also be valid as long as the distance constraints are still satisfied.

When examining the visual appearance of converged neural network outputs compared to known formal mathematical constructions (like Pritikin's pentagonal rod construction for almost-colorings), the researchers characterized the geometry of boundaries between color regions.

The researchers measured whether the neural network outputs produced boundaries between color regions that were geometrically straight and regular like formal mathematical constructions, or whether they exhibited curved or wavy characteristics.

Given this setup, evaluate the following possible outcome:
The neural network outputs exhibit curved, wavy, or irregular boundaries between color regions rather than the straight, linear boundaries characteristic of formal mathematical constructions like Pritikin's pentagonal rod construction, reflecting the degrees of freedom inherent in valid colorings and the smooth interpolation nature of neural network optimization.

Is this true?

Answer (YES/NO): YES